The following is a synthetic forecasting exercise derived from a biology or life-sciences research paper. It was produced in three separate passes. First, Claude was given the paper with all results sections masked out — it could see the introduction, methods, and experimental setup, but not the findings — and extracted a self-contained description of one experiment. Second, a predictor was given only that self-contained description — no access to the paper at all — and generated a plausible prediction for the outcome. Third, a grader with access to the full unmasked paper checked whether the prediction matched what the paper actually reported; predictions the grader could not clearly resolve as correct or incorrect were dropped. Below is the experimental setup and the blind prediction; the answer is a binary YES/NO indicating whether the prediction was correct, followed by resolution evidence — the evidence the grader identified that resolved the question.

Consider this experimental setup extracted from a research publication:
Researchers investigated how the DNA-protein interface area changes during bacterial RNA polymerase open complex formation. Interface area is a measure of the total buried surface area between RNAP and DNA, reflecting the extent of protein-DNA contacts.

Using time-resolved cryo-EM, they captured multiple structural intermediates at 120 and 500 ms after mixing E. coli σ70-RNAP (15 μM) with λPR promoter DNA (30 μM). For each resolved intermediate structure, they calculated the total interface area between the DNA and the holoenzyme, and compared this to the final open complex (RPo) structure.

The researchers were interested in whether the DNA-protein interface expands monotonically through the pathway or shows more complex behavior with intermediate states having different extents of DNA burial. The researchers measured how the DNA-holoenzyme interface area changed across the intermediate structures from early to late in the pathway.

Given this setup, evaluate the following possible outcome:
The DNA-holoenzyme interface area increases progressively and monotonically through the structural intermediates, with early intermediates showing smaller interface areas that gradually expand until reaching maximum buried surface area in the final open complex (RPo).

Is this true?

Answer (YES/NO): YES